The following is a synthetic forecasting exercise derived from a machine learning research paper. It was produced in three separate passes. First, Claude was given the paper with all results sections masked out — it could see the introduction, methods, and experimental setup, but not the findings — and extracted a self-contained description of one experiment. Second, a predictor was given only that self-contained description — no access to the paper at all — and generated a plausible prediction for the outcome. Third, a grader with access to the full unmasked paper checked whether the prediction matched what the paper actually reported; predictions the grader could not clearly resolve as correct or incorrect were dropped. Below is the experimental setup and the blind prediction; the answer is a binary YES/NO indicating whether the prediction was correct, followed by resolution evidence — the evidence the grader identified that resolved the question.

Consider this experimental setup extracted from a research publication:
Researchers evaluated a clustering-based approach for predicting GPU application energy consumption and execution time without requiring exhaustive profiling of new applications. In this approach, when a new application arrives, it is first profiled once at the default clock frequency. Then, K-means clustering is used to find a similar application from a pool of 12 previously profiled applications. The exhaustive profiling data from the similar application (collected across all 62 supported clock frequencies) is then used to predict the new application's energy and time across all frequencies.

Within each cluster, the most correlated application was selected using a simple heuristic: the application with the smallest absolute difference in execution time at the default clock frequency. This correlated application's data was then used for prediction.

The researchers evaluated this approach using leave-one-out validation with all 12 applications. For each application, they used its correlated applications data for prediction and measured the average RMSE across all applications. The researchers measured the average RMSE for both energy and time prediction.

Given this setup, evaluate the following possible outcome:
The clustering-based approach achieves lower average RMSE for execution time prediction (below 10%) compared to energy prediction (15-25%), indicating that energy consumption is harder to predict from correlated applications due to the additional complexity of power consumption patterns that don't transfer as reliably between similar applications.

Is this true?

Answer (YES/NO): NO